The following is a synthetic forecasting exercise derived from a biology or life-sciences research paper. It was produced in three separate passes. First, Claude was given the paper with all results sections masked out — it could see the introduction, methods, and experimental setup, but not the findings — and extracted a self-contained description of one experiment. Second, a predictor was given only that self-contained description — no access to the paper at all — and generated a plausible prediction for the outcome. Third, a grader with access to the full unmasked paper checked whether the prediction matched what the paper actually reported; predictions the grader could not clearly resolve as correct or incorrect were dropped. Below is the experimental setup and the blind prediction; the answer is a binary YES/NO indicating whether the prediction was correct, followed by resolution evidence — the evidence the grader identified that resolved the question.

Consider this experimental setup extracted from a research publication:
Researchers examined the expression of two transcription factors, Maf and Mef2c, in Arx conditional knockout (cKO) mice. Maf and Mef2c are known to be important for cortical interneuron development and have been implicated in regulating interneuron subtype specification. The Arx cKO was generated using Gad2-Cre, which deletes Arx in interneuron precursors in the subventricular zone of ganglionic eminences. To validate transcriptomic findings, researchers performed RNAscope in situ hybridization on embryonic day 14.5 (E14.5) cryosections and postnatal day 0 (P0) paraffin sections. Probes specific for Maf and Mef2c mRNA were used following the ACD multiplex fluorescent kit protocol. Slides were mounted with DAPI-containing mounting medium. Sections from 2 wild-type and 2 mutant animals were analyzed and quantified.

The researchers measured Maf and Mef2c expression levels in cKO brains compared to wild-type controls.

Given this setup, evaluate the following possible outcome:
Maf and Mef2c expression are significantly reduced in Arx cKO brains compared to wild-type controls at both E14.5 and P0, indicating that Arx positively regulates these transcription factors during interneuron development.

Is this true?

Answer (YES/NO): NO